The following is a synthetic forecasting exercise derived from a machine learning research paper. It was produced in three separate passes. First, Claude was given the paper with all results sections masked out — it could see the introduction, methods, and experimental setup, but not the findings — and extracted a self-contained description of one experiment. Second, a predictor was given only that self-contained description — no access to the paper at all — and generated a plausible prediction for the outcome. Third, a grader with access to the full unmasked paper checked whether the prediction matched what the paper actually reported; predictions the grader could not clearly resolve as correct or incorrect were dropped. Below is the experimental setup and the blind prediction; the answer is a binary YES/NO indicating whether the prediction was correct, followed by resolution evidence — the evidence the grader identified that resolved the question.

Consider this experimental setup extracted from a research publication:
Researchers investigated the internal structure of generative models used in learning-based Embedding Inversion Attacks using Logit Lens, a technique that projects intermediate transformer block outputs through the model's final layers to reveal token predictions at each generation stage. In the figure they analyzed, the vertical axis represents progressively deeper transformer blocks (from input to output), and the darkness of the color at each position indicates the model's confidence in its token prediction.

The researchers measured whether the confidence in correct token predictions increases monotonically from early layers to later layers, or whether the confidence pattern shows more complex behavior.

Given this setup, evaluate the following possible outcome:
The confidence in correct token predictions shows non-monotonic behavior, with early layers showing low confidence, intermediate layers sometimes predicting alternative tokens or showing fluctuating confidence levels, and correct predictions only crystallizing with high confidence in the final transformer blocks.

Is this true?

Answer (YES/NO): NO